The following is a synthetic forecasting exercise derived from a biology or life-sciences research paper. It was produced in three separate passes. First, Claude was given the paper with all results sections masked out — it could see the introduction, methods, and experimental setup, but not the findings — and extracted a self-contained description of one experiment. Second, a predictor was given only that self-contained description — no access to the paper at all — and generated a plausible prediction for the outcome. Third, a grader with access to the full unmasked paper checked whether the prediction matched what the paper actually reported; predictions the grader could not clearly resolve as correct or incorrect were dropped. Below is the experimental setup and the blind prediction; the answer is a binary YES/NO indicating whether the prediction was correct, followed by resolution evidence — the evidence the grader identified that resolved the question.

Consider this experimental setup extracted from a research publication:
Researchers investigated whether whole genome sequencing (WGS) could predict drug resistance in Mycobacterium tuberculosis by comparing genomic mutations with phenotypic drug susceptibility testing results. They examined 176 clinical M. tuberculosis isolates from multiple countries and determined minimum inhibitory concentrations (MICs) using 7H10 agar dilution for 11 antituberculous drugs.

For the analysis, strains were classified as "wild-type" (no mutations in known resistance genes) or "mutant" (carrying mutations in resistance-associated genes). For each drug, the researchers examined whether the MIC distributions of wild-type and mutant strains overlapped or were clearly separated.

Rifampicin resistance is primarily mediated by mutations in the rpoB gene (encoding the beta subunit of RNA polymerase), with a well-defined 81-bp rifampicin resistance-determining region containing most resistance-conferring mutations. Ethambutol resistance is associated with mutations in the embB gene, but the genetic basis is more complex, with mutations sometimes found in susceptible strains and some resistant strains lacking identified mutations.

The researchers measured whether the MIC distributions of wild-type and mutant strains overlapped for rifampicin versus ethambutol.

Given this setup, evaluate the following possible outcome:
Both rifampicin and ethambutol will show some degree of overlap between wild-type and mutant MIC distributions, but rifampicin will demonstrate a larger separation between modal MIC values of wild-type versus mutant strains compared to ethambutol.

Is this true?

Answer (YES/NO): NO